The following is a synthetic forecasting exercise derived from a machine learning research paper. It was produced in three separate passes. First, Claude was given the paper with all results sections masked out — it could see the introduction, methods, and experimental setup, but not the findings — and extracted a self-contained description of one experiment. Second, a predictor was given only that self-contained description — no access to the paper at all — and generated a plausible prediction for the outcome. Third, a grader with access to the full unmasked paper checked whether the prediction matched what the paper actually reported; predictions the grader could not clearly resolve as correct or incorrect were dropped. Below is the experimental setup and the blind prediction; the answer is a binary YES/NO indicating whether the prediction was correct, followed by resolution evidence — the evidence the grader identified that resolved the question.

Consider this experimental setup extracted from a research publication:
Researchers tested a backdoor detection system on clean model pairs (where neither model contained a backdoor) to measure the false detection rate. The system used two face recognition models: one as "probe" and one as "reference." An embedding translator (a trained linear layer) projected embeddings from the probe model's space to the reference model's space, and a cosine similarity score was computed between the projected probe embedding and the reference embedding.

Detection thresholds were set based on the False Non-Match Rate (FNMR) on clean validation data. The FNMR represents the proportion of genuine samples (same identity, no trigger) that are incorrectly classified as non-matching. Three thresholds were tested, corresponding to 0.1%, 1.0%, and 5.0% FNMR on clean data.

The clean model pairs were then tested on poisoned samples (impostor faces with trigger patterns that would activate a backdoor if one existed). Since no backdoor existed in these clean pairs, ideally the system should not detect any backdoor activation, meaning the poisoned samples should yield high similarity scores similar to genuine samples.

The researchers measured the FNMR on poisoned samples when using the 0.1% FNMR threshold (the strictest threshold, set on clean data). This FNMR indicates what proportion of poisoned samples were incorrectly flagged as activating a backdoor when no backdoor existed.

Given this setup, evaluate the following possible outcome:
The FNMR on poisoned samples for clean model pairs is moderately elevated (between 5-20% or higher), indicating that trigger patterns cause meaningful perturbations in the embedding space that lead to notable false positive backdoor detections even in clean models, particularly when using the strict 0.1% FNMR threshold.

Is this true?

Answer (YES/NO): NO